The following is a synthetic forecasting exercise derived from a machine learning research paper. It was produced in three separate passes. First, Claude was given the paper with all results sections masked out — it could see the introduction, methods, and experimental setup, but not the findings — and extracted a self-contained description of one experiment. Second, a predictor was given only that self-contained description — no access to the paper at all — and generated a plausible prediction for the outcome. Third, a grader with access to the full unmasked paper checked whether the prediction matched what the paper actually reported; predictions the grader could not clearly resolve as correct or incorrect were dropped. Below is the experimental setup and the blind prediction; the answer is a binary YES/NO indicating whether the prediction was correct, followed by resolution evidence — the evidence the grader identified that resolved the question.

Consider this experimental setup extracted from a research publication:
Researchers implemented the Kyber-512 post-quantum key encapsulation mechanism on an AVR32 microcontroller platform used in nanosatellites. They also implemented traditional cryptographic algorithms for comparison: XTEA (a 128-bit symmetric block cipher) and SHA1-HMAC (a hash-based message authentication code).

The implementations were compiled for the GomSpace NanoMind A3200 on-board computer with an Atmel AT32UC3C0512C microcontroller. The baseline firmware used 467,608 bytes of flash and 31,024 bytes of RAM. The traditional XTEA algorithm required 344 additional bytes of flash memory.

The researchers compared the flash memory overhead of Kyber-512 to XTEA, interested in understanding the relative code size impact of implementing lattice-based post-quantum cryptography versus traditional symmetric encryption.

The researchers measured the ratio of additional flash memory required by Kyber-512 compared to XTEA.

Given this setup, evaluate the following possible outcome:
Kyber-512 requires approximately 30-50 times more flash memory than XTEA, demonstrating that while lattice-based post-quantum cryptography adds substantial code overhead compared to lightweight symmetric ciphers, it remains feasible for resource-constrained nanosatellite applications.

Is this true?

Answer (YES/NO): YES